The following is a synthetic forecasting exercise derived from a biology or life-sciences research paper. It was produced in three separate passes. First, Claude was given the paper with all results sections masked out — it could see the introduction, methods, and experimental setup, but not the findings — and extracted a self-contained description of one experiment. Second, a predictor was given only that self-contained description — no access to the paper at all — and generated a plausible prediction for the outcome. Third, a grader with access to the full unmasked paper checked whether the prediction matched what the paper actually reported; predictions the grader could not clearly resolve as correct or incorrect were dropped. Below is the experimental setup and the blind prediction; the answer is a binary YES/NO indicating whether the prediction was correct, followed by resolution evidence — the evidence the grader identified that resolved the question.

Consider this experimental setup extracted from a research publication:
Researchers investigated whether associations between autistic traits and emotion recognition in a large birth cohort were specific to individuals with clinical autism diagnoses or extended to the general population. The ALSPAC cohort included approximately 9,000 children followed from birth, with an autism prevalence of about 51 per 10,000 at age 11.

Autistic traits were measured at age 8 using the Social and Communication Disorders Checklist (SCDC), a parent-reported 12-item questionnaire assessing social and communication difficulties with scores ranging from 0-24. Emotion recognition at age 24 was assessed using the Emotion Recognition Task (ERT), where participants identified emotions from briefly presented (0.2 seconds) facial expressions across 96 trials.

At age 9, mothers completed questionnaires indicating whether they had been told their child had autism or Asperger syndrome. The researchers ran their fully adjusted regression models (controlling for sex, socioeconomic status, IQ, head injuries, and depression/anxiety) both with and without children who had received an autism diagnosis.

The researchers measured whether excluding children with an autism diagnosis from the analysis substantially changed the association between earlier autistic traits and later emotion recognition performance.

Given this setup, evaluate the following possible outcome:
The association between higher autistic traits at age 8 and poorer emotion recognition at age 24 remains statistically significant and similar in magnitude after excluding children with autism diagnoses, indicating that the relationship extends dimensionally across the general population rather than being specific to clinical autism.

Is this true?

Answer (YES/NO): YES